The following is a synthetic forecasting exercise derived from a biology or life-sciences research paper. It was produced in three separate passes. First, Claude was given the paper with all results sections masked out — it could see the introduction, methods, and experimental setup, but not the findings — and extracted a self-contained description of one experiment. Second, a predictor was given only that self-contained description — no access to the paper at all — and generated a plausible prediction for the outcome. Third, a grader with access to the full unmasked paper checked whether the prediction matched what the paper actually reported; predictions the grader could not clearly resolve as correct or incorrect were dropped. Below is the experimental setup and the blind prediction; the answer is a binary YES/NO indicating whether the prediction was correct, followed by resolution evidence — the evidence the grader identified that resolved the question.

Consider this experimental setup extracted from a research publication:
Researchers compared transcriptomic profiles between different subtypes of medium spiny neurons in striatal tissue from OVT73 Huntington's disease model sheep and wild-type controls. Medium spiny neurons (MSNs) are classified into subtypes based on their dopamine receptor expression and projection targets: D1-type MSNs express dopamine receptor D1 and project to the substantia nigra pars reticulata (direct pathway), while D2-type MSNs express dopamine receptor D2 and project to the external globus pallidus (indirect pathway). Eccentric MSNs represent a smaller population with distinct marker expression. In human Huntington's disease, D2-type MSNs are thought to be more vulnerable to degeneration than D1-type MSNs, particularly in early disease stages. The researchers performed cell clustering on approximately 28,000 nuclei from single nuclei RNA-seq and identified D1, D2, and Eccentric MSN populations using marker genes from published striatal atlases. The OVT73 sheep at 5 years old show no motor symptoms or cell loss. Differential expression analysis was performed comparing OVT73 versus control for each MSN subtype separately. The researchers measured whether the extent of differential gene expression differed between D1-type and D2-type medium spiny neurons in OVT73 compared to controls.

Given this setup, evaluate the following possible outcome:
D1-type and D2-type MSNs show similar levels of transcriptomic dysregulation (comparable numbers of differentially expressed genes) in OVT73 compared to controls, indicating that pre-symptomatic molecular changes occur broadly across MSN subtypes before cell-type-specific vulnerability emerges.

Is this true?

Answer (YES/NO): NO